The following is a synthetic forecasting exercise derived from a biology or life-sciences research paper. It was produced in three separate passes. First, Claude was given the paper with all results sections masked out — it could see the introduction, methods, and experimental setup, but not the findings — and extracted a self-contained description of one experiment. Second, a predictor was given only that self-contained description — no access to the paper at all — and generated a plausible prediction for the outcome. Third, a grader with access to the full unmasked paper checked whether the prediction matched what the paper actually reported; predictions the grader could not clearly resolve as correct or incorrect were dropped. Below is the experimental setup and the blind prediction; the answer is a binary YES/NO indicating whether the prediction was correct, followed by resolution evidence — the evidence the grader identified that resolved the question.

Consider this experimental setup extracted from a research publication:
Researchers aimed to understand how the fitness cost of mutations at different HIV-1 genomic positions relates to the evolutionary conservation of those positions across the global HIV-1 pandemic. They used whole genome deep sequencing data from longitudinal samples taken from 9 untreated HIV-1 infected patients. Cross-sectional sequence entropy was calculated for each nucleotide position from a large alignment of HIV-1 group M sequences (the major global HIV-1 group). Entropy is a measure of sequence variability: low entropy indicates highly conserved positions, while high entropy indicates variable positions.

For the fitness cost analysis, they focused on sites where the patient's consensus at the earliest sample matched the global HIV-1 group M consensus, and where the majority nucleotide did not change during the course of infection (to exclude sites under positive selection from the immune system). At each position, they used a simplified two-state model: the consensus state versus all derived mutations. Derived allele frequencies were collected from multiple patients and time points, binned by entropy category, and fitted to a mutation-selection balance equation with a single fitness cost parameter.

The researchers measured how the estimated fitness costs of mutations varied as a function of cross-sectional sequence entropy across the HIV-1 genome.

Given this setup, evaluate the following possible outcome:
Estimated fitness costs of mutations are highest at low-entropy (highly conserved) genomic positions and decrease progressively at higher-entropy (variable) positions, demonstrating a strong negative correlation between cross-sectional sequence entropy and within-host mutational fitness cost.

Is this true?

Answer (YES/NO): YES